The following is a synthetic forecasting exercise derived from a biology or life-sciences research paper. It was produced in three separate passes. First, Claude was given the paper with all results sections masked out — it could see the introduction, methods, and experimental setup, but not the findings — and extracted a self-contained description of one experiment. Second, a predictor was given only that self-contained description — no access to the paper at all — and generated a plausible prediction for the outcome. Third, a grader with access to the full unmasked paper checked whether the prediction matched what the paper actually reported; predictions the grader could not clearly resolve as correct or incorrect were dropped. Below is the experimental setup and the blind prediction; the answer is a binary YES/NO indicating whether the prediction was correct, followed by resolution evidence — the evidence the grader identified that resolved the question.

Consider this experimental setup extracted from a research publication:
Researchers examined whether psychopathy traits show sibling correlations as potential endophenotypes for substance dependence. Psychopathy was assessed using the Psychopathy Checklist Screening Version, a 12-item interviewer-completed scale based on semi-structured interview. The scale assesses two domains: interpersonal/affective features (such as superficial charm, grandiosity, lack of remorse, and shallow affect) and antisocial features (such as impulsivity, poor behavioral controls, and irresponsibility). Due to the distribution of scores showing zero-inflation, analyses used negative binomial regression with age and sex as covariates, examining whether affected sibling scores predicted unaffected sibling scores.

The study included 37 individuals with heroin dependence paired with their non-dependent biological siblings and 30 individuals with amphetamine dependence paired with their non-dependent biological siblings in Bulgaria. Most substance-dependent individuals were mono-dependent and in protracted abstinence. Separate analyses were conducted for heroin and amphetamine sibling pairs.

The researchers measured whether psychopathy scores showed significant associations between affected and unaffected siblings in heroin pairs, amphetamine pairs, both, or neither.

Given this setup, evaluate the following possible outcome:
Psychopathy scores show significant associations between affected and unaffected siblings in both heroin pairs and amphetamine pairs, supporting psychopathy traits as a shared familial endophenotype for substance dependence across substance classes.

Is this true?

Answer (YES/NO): NO